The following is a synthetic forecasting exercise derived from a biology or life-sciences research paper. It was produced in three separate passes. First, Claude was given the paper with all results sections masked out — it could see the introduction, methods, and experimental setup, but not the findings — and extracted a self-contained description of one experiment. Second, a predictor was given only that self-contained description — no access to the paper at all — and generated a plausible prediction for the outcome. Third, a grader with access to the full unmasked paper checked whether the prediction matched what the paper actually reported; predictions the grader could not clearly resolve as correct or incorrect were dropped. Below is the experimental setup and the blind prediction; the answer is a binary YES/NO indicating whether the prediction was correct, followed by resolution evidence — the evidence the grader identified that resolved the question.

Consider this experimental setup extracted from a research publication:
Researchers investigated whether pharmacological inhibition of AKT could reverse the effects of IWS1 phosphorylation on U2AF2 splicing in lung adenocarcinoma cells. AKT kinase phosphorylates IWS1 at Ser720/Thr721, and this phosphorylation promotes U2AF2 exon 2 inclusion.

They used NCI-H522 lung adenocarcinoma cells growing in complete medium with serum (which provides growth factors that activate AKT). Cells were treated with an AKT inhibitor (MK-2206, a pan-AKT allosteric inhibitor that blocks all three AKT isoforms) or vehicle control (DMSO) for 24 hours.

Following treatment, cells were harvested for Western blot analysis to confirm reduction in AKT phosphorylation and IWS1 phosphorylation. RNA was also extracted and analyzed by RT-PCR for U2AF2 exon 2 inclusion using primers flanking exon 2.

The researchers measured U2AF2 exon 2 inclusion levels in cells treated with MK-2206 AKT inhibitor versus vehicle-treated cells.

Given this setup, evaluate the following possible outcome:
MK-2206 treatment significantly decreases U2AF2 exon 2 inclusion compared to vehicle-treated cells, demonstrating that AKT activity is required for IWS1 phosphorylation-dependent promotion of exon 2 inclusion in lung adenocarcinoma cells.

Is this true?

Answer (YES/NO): YES